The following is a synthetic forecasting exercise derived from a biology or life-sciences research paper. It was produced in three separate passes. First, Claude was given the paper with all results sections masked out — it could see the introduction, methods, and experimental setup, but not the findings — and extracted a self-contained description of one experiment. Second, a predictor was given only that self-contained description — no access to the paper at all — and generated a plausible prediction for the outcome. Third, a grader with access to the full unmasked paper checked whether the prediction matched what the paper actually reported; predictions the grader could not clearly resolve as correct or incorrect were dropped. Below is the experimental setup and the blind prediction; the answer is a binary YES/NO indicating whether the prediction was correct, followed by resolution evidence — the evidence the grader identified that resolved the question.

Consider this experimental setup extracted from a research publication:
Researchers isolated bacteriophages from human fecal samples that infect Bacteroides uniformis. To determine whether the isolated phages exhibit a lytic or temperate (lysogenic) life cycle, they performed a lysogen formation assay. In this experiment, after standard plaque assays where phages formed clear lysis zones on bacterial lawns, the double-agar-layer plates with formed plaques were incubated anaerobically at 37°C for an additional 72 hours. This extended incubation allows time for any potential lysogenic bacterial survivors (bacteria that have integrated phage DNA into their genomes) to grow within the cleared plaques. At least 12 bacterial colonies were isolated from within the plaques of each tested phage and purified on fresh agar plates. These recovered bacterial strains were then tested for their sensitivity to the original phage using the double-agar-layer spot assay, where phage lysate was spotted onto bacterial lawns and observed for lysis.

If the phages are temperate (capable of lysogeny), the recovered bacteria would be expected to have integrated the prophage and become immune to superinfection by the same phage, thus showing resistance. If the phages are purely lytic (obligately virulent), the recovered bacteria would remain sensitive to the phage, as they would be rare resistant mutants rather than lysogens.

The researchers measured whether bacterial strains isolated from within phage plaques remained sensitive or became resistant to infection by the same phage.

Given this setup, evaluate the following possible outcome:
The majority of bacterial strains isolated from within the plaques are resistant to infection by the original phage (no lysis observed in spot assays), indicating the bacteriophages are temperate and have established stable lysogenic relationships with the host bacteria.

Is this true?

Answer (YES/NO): NO